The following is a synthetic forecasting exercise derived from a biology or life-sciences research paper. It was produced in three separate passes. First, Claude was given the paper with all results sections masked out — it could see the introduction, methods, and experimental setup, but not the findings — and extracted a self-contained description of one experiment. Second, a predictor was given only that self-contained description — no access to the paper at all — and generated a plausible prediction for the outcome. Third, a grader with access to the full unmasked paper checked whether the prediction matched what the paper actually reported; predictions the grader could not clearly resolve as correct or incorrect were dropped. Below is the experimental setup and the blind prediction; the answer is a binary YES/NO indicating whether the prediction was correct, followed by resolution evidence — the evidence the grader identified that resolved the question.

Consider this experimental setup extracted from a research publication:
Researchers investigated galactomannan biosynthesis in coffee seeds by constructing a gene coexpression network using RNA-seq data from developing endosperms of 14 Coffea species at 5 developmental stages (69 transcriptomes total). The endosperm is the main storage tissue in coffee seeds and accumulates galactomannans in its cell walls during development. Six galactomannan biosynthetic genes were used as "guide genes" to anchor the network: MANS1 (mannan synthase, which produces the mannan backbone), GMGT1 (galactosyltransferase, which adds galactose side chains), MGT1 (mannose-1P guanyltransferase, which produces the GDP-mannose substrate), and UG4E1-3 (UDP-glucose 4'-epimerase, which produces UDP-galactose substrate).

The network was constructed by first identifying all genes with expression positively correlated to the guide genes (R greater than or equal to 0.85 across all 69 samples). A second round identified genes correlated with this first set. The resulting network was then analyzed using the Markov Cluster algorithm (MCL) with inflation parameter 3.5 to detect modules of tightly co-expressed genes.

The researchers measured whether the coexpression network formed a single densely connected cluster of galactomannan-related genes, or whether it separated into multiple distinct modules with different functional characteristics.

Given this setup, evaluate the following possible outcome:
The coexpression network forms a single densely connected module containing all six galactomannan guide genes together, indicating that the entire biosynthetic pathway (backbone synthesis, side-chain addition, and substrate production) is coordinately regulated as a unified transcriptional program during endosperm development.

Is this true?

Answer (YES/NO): NO